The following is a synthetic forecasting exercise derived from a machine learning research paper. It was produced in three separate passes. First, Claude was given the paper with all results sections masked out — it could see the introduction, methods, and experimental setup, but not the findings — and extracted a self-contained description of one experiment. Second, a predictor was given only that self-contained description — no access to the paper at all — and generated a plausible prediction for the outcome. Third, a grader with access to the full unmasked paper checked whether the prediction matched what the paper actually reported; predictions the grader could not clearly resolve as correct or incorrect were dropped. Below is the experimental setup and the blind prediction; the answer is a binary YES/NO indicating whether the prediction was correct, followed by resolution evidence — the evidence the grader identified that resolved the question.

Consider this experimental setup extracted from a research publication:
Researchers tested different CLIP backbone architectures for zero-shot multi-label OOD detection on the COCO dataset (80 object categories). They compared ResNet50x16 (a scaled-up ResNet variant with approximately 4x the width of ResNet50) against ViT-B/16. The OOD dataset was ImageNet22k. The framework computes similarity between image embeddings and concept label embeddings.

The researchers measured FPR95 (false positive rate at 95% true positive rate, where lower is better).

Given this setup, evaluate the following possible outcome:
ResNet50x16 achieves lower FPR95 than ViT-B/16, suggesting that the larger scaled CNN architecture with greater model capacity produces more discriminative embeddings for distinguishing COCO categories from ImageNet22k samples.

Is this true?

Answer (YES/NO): YES